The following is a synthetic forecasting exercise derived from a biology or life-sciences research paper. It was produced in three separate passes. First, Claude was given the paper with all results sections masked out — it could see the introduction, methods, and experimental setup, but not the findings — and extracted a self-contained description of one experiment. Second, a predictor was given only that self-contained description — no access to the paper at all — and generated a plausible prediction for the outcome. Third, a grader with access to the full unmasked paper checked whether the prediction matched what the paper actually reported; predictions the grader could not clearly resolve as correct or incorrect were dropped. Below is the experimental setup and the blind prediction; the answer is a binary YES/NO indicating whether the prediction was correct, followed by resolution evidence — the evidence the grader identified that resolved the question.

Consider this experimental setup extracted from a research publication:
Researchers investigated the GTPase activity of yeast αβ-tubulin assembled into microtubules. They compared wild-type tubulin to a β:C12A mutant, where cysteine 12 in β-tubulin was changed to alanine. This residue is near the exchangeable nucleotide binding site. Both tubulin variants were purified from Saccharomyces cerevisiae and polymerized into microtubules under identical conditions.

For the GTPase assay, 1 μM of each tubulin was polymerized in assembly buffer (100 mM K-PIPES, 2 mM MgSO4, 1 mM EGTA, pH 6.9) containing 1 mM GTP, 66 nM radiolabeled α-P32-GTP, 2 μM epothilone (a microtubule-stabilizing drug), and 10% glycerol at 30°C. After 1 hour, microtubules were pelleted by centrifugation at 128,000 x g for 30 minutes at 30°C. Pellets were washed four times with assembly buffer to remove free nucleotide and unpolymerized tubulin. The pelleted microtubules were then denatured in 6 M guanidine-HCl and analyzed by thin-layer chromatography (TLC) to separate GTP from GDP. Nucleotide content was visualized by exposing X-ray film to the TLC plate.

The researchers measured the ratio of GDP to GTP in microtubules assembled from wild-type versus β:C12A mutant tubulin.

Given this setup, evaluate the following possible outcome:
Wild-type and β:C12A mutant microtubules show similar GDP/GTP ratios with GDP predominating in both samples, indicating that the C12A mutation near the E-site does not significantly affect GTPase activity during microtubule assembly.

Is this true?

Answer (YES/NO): NO